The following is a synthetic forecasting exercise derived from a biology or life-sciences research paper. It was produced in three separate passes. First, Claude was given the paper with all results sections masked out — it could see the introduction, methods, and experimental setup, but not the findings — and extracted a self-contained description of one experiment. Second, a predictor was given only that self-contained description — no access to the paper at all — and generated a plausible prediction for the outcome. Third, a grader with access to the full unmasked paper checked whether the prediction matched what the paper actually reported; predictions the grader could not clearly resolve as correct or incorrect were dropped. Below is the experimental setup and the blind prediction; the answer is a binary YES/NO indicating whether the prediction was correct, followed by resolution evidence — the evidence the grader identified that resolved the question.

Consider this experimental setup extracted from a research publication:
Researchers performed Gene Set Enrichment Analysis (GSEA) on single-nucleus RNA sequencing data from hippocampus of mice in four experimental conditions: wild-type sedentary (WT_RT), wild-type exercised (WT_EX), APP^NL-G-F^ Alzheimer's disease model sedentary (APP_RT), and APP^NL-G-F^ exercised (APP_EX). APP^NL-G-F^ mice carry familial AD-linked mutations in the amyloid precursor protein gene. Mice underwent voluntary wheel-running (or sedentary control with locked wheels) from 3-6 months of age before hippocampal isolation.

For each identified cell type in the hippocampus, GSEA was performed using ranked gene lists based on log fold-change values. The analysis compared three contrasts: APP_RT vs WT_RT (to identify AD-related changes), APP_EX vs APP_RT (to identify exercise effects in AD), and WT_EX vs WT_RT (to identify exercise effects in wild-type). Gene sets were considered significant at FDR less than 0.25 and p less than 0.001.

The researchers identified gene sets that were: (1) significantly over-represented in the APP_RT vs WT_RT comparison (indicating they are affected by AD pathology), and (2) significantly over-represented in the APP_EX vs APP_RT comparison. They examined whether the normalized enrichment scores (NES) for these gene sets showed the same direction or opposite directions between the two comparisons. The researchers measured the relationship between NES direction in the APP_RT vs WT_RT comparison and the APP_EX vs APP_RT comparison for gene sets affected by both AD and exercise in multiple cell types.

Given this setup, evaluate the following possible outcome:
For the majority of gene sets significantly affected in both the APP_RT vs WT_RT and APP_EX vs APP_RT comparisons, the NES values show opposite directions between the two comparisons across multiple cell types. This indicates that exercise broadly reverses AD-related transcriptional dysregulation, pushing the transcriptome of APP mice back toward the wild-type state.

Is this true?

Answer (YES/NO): YES